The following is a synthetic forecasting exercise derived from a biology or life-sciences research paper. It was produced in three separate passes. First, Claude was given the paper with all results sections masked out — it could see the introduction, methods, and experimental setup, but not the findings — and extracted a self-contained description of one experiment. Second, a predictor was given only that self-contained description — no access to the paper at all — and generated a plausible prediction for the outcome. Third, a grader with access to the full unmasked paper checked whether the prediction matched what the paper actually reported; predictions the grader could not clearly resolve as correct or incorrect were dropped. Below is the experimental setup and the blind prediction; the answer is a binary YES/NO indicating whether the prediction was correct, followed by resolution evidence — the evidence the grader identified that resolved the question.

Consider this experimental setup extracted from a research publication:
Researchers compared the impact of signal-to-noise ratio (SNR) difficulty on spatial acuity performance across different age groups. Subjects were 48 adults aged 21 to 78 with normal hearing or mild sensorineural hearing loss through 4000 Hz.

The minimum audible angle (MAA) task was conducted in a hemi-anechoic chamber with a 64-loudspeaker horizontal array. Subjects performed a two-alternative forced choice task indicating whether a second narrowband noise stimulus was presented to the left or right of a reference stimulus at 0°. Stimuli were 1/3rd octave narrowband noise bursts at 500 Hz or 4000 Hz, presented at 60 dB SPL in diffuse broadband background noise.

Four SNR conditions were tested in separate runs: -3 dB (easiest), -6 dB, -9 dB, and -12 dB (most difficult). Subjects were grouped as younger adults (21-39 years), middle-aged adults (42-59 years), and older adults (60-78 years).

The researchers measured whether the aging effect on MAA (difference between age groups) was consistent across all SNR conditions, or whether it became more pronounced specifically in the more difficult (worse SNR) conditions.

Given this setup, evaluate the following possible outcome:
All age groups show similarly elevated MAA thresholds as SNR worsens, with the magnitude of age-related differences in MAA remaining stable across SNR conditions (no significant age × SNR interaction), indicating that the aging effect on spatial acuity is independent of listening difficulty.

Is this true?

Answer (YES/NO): YES